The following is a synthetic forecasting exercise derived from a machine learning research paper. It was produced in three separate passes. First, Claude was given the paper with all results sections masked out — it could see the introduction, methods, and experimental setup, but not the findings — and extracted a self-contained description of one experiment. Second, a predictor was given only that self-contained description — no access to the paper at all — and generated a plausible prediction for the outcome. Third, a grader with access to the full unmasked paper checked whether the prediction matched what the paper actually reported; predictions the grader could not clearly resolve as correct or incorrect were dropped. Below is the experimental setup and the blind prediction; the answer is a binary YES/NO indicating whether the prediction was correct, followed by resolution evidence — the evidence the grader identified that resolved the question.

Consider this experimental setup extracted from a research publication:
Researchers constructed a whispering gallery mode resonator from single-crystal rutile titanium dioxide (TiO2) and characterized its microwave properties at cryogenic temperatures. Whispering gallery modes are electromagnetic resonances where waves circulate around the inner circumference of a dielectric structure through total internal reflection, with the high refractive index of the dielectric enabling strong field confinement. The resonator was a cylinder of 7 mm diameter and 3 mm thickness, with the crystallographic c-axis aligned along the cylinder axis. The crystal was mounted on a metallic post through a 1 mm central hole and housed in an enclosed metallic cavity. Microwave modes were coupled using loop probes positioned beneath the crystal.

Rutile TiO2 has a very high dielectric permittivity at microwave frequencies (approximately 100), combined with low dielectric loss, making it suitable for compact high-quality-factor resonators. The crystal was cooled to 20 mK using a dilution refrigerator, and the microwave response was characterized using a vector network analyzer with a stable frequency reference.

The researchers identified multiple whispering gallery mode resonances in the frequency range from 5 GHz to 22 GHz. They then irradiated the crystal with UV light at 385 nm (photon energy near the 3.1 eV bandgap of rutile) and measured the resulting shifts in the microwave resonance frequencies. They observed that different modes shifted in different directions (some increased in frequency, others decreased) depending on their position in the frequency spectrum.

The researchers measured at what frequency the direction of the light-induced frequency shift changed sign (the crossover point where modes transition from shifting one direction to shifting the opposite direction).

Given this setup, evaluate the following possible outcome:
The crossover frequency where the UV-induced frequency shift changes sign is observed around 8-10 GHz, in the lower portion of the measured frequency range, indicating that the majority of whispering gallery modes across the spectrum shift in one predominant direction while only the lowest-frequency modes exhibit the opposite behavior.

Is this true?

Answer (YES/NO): NO